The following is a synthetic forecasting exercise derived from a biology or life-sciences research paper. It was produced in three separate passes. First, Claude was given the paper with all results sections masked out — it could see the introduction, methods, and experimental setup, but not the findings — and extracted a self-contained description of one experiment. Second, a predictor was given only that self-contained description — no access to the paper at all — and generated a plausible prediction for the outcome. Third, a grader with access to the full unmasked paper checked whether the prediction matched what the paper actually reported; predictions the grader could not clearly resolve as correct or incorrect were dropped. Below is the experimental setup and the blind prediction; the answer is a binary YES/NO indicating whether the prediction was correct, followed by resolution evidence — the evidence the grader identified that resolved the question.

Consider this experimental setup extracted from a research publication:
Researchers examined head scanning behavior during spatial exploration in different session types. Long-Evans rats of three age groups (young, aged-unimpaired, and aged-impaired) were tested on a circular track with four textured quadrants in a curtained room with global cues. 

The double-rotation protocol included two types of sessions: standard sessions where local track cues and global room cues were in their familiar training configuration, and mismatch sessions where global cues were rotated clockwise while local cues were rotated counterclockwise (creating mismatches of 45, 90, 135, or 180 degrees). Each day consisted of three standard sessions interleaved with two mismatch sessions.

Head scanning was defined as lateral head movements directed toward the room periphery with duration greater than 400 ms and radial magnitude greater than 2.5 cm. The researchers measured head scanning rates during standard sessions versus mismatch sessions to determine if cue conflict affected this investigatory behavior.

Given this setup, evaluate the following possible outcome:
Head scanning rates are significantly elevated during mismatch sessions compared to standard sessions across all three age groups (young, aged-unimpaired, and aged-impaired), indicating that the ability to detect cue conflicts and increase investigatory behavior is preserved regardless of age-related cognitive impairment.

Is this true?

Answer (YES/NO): NO